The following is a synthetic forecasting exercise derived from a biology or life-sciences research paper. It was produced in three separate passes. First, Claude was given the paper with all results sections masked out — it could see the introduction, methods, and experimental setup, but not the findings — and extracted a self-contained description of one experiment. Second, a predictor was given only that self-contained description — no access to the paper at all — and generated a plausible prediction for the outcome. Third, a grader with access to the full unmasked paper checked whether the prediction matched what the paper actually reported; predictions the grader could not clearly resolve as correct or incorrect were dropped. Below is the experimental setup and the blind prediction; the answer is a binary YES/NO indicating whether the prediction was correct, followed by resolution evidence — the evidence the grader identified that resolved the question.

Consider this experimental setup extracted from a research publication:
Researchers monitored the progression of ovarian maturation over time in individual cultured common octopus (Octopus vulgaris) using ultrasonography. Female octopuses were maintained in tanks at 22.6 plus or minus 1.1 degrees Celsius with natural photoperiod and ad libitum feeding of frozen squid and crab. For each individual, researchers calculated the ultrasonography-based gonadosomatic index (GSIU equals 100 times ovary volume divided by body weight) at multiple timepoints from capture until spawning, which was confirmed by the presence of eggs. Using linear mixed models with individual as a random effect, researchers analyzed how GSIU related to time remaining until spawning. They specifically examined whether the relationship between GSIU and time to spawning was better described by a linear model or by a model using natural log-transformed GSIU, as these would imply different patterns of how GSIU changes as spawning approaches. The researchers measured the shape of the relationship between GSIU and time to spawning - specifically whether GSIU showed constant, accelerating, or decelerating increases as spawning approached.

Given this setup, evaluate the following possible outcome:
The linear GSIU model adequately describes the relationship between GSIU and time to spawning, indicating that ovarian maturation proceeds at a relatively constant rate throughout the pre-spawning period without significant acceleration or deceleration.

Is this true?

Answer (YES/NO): NO